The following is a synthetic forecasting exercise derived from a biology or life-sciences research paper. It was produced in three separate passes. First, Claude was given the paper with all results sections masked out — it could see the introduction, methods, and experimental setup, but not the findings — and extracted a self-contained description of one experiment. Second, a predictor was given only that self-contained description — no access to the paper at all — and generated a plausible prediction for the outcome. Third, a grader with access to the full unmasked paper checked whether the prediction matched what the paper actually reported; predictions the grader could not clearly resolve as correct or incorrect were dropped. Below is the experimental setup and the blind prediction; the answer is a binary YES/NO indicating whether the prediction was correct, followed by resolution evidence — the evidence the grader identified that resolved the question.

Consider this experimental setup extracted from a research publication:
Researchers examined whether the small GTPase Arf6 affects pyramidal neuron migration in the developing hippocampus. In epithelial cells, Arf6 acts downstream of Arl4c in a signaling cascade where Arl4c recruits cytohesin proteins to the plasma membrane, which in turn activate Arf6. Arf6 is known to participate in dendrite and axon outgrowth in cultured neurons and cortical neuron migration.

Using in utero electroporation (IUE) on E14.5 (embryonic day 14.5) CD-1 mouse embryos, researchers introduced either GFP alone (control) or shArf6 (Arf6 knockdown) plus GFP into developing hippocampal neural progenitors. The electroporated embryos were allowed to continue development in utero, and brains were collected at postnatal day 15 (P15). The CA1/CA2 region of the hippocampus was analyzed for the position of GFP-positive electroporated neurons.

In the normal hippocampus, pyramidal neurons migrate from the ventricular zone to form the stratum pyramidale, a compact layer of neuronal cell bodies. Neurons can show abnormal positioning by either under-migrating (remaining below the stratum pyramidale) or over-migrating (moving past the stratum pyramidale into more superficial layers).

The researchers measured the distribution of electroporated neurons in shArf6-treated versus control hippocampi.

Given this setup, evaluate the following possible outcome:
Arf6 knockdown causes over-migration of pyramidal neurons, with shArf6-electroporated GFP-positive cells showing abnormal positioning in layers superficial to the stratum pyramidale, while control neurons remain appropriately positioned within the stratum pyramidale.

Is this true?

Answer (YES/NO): NO